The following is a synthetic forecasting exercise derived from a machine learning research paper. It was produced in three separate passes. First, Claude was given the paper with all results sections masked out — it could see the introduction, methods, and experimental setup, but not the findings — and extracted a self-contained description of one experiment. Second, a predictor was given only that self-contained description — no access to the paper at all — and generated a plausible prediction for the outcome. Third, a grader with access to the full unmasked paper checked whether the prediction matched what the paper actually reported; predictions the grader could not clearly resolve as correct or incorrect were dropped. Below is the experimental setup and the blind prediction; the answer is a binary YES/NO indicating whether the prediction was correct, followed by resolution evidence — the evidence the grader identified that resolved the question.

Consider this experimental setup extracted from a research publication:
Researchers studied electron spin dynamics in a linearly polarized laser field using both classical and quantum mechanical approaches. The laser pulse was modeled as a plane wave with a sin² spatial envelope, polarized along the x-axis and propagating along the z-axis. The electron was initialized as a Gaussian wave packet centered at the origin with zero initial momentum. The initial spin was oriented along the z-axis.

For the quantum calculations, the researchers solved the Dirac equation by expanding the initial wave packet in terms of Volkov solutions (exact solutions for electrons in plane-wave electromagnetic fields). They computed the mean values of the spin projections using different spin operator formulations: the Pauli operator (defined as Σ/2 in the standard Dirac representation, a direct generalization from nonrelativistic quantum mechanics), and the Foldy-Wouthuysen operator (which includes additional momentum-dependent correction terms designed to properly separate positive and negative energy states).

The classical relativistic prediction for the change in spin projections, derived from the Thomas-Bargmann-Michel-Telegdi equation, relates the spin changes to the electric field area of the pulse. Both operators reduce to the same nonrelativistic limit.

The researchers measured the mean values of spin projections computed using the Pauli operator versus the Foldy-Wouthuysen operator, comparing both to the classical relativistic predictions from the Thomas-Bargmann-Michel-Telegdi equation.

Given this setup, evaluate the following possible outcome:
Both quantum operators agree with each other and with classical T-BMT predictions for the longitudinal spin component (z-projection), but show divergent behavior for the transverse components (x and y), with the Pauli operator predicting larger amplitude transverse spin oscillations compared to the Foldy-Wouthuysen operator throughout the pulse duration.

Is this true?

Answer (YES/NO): NO